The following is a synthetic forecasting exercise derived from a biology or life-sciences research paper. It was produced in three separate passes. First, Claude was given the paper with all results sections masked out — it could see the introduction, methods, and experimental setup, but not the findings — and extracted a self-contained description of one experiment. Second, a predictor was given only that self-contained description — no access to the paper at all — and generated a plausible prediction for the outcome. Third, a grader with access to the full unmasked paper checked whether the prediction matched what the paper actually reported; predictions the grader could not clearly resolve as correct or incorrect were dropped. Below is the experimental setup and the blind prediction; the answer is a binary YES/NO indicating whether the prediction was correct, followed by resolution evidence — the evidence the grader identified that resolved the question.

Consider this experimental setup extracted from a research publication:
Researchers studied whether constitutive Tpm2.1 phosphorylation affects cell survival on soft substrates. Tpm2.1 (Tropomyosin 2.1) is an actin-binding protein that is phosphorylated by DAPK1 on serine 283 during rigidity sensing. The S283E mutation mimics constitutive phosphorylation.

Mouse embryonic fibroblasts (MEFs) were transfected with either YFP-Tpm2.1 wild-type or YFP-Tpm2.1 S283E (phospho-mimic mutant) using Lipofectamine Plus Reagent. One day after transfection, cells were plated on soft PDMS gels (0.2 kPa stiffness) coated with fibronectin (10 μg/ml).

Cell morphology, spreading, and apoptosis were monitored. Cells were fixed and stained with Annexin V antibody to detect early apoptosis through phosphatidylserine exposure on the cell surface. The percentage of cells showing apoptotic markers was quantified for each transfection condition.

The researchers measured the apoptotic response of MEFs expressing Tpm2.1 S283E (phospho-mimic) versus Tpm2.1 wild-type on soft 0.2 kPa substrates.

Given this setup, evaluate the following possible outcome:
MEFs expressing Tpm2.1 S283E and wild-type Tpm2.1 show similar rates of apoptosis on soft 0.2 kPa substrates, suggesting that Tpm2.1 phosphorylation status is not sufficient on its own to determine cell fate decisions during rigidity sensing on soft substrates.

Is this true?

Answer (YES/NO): NO